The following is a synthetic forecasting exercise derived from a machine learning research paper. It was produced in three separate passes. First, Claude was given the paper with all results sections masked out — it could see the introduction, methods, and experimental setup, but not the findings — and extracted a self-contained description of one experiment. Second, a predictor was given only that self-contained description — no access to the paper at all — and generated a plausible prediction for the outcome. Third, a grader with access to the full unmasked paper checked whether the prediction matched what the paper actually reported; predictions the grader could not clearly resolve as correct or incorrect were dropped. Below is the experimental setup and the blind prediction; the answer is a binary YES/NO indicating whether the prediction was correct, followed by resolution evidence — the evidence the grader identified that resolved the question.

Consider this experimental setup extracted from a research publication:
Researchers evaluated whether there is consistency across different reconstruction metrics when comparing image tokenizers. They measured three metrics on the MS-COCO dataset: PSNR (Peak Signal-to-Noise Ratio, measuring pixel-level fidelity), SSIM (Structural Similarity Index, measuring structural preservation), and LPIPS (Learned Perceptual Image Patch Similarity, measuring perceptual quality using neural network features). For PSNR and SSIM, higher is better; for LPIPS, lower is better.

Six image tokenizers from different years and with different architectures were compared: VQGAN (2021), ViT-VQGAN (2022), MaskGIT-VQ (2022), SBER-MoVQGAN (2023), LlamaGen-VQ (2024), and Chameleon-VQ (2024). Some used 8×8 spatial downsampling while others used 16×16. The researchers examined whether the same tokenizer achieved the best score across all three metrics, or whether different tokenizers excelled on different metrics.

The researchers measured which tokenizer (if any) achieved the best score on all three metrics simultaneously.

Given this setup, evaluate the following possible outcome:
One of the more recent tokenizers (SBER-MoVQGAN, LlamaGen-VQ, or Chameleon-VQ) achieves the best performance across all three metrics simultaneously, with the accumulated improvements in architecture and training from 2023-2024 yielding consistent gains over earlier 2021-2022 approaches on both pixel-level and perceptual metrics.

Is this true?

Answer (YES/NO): YES